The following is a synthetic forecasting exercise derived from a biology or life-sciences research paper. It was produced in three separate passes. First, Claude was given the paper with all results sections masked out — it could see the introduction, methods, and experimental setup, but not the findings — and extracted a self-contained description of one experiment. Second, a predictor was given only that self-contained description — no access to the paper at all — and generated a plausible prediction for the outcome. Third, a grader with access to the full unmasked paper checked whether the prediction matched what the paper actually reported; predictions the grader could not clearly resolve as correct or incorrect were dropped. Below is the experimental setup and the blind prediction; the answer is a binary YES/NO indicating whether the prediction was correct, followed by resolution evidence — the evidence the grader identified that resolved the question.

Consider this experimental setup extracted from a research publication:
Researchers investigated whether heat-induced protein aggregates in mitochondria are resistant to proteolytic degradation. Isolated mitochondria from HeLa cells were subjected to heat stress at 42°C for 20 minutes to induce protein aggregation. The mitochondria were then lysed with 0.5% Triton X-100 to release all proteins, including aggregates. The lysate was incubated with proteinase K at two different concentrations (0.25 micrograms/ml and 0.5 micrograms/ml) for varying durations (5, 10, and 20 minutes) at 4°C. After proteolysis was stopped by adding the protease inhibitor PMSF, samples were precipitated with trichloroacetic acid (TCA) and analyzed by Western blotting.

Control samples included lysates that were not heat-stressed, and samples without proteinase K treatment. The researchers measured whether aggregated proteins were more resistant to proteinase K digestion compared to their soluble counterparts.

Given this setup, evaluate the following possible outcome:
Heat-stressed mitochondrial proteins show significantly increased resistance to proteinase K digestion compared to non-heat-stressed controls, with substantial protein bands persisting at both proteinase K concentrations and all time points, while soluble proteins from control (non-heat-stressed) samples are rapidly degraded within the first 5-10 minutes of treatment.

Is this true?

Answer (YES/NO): YES